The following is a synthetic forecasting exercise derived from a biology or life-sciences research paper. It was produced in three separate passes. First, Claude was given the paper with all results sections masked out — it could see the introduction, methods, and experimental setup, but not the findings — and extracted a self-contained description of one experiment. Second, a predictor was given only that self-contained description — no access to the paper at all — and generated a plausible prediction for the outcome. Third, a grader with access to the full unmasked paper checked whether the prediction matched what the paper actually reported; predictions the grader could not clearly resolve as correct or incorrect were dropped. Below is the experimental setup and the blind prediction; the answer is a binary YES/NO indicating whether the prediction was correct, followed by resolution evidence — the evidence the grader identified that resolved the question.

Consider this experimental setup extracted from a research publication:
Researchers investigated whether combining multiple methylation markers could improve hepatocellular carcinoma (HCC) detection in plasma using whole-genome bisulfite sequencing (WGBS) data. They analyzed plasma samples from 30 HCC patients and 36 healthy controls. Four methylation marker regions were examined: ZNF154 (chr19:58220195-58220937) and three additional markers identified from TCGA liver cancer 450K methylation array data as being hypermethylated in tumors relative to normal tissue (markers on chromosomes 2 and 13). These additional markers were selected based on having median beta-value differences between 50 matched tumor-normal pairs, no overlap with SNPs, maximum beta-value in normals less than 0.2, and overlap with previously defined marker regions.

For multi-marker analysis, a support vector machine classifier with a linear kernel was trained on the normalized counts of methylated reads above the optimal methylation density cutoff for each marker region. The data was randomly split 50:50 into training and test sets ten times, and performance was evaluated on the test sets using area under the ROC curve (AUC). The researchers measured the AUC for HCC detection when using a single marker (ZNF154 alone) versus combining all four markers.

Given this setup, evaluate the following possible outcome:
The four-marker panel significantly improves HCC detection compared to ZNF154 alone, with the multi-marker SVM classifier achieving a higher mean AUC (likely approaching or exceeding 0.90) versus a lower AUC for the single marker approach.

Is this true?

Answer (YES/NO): NO